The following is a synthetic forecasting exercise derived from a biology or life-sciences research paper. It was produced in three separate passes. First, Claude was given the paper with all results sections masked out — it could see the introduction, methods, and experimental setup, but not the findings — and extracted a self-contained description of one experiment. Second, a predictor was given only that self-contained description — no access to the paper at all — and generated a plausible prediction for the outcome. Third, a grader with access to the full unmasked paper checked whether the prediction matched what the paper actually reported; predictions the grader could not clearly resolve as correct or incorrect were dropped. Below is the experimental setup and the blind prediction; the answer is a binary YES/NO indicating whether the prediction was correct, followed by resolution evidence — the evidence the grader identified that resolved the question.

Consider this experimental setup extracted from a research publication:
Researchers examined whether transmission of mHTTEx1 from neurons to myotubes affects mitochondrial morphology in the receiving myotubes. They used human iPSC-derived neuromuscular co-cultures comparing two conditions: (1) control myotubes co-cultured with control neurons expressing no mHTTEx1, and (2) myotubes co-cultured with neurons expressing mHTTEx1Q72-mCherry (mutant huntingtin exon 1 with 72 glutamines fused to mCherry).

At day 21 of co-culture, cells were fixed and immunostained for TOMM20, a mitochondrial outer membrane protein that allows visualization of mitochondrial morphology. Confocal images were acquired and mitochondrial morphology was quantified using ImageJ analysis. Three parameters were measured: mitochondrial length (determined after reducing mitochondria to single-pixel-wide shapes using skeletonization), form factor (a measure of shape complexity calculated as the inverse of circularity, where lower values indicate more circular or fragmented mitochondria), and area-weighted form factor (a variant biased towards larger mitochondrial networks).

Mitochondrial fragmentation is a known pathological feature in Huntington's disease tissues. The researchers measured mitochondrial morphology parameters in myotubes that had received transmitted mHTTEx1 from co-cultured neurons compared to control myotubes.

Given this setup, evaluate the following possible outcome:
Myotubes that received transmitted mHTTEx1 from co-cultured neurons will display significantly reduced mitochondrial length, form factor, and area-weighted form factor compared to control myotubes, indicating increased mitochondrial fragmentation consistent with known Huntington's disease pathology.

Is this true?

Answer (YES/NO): YES